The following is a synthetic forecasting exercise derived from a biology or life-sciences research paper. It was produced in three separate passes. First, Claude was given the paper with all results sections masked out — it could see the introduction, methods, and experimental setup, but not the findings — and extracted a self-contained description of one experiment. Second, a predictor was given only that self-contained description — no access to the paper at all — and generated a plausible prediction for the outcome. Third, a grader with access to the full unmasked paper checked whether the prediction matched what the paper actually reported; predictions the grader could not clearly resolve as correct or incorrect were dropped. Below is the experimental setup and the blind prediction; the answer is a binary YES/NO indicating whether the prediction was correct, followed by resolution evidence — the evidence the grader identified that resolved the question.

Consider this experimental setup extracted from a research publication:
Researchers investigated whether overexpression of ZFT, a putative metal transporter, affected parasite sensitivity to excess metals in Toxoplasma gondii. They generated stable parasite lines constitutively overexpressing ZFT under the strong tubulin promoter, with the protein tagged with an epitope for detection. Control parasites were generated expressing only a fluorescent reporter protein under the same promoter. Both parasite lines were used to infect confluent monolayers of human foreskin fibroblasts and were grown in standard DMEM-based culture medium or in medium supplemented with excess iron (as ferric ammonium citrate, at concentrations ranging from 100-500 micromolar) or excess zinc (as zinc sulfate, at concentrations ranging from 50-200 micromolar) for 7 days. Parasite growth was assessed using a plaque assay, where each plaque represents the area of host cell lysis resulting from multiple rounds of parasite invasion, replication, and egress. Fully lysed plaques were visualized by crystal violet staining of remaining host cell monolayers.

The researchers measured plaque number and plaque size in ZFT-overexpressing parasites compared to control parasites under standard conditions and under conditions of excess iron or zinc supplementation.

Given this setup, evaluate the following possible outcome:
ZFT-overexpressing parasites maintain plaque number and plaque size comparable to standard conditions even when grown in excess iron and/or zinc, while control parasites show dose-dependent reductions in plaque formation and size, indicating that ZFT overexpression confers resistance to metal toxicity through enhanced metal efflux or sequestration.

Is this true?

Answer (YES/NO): NO